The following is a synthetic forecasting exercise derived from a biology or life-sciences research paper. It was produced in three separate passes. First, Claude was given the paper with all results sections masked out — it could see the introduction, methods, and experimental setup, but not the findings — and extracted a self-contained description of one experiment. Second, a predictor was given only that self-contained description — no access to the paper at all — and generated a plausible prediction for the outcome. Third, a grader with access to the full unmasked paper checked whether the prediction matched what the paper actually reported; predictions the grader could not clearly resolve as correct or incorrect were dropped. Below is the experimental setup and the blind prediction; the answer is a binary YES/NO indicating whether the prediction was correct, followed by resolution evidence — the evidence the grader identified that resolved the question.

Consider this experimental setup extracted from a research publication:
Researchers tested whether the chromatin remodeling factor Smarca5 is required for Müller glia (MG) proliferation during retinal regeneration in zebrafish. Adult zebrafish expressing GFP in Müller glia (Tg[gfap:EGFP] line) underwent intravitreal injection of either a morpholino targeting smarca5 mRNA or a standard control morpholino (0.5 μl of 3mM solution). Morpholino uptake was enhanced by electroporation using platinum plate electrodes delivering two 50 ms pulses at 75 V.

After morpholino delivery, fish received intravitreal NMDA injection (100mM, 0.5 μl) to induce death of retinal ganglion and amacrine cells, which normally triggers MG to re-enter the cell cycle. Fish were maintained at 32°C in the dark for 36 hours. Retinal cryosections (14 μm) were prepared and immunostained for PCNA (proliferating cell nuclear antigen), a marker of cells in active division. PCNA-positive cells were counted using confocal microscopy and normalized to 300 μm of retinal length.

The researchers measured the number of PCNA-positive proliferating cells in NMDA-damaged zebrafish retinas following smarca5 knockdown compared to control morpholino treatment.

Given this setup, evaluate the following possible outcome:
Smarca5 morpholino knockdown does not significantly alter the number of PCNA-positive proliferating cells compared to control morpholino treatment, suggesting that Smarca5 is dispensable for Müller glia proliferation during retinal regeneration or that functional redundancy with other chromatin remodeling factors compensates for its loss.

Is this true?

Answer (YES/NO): NO